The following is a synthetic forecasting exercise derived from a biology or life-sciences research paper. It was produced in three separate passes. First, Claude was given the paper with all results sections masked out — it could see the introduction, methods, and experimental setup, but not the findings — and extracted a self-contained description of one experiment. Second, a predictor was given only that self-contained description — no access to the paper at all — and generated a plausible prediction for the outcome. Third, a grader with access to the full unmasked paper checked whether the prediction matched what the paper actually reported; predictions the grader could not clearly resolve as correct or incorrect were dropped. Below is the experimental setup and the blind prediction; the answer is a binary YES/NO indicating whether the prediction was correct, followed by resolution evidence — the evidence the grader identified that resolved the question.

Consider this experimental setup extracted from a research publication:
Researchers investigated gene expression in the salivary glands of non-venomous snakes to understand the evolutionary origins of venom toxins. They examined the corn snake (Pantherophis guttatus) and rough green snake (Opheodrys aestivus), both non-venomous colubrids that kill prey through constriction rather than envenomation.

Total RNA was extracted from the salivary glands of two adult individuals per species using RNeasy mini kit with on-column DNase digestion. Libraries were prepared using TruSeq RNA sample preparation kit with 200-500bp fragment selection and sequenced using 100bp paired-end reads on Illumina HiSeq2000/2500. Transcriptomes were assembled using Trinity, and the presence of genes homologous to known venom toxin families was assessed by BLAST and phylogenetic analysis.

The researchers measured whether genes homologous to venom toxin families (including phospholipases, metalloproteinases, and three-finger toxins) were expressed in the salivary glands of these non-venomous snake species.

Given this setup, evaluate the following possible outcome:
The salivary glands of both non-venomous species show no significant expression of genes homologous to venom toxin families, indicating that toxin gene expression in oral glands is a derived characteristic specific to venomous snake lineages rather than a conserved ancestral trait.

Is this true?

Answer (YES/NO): NO